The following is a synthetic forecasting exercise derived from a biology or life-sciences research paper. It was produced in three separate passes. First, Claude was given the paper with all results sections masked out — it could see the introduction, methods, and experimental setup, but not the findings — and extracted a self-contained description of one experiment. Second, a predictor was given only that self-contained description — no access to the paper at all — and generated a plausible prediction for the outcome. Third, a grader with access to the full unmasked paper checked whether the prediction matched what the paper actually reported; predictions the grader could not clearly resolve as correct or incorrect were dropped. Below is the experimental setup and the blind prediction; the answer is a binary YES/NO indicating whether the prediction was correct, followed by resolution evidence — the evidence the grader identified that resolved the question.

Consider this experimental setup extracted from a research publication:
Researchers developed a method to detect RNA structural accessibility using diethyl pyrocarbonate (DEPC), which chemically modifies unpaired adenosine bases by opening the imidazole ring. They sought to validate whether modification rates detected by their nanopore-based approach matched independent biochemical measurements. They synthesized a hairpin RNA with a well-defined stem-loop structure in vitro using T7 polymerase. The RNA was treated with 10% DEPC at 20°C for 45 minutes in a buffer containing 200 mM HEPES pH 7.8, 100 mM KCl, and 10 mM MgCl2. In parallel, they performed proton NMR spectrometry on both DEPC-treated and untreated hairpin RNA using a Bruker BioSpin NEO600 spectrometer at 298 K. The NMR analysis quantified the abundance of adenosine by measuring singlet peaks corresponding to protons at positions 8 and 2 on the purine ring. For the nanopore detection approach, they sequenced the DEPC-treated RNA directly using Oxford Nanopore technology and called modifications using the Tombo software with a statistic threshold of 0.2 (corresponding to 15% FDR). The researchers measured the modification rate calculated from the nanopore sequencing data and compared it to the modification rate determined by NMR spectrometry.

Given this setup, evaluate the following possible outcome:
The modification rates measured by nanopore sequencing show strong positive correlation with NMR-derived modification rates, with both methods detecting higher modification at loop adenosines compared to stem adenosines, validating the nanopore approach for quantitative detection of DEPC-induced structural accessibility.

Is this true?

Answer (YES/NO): NO